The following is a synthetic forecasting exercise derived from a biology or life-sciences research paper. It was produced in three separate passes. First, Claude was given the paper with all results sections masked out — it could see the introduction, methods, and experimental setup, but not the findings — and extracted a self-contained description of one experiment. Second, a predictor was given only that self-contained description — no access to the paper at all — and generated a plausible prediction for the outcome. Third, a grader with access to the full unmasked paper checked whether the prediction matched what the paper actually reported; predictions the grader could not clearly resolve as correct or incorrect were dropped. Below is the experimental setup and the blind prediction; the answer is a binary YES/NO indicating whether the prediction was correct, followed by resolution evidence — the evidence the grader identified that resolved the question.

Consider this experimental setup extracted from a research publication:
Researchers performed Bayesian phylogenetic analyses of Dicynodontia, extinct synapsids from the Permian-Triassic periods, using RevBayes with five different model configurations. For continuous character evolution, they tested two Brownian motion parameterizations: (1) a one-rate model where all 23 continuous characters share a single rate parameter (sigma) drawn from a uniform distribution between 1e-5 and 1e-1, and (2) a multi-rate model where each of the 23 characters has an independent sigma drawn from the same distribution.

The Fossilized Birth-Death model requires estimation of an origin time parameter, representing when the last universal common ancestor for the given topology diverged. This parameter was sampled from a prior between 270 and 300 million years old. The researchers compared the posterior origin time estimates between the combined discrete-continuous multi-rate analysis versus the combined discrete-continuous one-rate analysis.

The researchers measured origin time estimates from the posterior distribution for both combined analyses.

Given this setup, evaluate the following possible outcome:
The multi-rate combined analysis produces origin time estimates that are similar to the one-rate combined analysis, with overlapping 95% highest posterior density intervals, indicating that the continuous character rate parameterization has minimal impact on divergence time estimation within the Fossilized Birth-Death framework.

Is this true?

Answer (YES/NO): NO